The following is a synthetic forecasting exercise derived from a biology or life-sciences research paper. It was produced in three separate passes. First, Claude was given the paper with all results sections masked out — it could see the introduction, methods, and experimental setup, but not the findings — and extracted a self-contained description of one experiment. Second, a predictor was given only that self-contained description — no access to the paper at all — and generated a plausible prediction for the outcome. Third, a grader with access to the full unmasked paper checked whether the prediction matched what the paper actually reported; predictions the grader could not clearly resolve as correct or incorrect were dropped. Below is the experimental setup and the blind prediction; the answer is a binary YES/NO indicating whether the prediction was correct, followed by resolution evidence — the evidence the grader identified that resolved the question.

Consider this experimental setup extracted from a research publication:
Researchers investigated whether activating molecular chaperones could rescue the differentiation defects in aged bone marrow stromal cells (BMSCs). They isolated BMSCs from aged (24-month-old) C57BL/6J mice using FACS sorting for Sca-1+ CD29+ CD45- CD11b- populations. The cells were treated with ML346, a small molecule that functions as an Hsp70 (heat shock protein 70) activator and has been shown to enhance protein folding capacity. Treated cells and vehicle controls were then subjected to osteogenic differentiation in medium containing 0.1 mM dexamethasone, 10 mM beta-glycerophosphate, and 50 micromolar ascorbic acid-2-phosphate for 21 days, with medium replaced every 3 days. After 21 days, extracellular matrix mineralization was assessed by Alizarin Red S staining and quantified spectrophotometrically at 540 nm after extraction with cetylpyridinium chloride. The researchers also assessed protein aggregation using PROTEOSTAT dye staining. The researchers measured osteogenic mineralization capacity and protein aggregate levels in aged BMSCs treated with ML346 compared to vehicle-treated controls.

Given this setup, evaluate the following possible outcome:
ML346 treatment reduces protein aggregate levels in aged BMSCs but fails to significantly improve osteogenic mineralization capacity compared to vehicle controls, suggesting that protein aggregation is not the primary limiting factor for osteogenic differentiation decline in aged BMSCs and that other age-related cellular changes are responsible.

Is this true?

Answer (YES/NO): NO